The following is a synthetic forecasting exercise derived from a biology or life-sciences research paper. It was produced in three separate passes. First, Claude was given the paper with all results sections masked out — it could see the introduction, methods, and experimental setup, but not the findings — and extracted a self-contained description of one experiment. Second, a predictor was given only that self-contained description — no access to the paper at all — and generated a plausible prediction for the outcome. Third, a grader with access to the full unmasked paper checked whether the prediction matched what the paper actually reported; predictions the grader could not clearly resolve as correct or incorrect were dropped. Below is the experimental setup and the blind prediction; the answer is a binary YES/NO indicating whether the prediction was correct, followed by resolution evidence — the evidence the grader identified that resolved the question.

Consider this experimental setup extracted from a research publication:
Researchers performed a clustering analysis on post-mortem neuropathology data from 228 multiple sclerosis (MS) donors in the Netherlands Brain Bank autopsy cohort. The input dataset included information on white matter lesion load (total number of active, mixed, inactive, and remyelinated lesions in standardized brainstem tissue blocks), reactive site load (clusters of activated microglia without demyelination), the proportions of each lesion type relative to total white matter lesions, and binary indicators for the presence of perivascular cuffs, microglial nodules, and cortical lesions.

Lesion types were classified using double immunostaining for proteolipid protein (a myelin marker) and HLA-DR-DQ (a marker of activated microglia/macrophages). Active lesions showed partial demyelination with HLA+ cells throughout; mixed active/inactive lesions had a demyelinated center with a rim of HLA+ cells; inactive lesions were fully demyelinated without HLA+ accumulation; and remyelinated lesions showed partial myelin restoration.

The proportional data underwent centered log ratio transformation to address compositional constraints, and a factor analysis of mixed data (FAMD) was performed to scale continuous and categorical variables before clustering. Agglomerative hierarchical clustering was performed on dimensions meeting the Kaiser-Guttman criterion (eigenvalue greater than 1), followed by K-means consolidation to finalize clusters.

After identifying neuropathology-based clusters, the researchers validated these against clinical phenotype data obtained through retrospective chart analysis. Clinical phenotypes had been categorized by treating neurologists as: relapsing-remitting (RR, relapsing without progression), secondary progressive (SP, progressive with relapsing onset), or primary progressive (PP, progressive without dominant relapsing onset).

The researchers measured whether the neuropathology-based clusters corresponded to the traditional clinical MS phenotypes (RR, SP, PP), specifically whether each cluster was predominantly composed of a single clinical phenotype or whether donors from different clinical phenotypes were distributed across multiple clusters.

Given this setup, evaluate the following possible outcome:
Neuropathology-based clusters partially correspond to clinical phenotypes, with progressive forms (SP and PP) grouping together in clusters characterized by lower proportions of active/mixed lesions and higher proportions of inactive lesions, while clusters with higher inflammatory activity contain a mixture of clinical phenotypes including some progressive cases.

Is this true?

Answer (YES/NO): NO